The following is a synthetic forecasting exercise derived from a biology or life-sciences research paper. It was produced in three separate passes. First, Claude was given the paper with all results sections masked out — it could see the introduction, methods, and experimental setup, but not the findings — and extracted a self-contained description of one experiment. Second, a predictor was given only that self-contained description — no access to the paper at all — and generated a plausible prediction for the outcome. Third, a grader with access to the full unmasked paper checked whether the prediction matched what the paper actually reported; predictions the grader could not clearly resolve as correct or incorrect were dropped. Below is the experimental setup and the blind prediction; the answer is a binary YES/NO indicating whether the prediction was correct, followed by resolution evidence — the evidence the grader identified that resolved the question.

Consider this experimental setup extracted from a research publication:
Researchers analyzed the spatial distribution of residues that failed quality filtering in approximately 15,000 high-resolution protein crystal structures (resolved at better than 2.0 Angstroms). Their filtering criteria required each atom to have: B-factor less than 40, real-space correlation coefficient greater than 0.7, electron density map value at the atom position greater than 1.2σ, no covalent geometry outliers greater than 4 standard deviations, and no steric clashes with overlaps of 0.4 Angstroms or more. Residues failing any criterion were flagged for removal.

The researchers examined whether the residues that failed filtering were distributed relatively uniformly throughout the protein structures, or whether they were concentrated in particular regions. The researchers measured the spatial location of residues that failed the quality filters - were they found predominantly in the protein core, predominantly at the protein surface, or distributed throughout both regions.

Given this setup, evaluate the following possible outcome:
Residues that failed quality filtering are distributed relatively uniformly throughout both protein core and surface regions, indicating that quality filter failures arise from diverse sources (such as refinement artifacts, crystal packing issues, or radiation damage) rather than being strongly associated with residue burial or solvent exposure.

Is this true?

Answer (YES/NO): NO